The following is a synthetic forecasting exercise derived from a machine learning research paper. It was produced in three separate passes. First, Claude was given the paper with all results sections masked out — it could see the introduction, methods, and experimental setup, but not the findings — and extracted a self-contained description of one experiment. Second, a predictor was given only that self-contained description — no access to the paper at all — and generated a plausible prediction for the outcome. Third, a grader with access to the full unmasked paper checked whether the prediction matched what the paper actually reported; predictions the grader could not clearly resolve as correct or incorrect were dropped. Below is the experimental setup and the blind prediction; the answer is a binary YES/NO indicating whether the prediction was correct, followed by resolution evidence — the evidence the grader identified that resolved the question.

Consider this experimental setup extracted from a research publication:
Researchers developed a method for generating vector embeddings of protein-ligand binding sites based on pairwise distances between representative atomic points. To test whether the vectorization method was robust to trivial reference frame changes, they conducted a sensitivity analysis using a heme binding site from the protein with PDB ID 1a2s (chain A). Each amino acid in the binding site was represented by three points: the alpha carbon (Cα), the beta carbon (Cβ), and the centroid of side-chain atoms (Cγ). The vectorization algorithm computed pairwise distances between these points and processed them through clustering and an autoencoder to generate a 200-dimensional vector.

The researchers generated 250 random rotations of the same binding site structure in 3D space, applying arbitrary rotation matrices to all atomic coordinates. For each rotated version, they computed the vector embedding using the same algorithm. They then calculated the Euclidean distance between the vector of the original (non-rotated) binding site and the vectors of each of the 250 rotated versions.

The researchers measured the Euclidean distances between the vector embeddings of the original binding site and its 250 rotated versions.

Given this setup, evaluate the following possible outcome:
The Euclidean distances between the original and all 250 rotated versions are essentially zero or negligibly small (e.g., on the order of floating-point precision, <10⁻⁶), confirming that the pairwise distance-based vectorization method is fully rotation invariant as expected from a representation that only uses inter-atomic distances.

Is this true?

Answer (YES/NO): YES